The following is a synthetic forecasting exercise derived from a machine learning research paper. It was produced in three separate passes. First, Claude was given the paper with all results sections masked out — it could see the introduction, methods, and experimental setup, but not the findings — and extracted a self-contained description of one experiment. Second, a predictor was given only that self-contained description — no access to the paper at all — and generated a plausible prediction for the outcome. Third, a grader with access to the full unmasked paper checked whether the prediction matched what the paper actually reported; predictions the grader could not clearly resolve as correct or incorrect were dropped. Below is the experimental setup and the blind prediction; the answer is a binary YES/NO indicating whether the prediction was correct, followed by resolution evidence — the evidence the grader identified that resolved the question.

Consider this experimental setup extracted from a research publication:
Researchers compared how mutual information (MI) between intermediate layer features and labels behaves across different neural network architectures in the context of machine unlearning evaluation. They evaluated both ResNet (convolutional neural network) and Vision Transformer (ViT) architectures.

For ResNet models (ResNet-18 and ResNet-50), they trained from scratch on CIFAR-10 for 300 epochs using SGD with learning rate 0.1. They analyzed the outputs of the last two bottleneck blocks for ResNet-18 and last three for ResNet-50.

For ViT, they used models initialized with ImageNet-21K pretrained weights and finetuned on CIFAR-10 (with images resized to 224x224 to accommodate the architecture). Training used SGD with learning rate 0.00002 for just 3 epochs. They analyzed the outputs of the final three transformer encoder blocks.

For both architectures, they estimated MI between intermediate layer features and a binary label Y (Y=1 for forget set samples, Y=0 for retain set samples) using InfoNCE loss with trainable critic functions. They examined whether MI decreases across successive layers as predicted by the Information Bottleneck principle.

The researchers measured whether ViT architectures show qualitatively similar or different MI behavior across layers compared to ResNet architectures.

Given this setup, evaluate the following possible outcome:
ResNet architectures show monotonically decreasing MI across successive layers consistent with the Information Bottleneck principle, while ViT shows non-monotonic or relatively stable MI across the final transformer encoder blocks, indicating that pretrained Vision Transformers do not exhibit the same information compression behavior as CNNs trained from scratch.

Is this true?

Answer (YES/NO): NO